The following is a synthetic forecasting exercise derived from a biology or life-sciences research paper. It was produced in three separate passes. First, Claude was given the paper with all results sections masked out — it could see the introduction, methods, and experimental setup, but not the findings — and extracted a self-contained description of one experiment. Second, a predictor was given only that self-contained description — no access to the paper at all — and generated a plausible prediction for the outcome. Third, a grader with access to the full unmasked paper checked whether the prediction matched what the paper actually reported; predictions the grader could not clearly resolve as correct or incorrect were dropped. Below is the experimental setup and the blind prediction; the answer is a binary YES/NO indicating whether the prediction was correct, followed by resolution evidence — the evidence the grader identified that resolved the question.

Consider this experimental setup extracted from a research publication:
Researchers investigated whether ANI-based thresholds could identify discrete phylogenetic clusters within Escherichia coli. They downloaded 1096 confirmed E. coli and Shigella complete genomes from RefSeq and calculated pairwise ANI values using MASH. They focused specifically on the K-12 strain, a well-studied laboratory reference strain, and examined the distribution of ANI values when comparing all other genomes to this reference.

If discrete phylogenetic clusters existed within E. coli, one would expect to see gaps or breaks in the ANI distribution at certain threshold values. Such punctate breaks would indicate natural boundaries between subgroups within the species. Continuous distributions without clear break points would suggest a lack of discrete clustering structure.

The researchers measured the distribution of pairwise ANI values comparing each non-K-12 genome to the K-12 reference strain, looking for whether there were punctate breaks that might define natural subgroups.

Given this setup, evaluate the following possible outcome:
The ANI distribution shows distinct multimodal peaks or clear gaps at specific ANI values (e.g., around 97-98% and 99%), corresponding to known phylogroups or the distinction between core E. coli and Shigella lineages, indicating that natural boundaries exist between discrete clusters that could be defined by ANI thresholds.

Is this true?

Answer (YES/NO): NO